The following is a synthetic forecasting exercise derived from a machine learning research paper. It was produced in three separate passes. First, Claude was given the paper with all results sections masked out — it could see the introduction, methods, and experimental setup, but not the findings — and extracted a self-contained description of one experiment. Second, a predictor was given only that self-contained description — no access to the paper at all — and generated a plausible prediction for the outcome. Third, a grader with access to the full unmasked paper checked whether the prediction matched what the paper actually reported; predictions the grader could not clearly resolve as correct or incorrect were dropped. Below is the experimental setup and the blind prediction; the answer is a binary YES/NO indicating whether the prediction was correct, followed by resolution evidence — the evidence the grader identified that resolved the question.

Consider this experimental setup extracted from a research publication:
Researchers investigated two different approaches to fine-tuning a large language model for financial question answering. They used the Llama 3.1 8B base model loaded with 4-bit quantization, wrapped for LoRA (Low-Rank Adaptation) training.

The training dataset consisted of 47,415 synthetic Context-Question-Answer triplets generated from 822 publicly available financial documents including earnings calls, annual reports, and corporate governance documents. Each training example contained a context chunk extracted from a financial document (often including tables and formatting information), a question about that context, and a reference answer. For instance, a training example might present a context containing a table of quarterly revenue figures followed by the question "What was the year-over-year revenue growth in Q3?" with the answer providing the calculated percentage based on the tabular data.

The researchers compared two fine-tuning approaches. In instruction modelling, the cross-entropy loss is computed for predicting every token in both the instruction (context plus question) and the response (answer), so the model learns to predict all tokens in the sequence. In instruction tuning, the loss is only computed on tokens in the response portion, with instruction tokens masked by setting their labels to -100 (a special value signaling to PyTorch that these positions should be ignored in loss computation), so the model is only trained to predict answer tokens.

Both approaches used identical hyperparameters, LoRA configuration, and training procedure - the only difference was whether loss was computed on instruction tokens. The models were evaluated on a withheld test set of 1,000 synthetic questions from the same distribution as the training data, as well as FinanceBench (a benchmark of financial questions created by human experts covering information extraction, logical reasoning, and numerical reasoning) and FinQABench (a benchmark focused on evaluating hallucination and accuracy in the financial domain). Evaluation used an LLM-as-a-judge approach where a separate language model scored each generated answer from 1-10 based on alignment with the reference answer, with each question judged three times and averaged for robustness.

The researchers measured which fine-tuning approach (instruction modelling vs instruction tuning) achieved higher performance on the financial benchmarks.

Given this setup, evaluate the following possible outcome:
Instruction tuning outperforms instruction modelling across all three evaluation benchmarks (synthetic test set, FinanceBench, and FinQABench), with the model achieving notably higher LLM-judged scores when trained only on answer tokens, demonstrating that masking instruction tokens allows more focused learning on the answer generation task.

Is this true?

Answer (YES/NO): YES